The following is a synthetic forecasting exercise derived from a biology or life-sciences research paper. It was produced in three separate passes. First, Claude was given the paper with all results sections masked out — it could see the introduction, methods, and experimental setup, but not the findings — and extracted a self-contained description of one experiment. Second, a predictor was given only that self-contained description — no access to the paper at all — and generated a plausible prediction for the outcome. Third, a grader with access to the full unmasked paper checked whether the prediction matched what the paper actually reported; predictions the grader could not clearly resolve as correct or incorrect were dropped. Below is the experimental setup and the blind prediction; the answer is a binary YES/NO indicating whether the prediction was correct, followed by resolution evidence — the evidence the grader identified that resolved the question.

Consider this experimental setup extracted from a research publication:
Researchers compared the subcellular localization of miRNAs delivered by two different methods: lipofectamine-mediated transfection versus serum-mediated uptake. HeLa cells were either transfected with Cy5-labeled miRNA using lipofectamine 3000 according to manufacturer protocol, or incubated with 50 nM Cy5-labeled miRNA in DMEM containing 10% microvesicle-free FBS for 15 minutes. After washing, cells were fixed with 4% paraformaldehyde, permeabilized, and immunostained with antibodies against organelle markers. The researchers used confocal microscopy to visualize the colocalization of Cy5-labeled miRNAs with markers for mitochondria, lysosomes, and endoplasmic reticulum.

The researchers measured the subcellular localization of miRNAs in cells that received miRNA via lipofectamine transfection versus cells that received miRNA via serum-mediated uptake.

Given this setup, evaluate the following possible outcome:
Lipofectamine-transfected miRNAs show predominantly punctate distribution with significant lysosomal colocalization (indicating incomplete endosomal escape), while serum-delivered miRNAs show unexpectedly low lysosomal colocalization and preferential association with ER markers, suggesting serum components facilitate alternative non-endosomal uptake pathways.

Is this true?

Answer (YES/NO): NO